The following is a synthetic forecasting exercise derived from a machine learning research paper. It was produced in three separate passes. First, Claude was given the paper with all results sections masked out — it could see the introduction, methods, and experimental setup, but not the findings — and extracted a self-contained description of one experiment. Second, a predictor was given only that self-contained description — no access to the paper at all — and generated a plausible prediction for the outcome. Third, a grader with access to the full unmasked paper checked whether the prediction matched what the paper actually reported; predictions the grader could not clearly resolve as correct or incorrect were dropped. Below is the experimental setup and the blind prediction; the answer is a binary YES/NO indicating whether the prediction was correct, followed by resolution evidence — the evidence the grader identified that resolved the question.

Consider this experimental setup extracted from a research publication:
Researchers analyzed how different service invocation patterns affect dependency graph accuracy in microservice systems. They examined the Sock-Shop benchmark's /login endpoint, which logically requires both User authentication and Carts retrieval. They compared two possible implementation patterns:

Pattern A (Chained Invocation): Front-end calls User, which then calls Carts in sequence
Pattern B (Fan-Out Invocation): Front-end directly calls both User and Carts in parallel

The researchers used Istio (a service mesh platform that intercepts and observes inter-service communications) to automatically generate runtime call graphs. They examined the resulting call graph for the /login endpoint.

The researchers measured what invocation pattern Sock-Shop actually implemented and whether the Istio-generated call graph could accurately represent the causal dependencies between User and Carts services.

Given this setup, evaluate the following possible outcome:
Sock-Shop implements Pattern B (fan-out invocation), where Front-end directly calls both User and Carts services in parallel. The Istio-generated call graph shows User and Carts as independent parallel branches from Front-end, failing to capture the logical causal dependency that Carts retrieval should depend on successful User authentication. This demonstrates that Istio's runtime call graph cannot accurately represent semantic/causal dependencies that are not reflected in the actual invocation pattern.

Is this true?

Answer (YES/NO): YES